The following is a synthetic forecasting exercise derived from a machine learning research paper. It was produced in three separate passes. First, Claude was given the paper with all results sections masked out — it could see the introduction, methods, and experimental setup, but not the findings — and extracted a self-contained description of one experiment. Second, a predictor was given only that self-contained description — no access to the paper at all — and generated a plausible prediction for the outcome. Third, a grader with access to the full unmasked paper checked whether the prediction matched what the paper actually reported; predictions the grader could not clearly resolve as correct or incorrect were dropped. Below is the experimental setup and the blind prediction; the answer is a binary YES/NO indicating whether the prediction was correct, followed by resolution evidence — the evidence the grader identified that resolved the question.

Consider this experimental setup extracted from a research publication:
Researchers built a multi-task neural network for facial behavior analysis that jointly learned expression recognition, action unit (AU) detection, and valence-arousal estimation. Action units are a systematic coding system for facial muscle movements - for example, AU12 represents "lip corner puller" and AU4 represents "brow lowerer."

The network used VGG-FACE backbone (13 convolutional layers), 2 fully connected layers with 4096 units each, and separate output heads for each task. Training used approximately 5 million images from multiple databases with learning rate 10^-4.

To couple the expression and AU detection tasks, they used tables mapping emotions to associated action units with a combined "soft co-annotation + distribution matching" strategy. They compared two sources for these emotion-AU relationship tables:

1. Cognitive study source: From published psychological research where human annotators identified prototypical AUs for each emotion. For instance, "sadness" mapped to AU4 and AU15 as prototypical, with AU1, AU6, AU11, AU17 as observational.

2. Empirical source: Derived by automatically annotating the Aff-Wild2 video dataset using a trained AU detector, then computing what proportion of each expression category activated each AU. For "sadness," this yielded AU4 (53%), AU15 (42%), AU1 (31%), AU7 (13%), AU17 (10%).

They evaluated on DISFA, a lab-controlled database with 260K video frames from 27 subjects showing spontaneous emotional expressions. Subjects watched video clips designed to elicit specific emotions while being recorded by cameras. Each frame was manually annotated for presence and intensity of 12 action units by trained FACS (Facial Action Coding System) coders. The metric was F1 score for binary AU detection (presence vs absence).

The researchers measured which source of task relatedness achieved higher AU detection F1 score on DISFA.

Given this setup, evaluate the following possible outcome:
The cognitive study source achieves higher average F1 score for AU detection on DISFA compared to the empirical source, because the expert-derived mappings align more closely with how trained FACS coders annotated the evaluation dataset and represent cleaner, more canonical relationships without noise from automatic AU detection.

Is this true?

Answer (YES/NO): NO